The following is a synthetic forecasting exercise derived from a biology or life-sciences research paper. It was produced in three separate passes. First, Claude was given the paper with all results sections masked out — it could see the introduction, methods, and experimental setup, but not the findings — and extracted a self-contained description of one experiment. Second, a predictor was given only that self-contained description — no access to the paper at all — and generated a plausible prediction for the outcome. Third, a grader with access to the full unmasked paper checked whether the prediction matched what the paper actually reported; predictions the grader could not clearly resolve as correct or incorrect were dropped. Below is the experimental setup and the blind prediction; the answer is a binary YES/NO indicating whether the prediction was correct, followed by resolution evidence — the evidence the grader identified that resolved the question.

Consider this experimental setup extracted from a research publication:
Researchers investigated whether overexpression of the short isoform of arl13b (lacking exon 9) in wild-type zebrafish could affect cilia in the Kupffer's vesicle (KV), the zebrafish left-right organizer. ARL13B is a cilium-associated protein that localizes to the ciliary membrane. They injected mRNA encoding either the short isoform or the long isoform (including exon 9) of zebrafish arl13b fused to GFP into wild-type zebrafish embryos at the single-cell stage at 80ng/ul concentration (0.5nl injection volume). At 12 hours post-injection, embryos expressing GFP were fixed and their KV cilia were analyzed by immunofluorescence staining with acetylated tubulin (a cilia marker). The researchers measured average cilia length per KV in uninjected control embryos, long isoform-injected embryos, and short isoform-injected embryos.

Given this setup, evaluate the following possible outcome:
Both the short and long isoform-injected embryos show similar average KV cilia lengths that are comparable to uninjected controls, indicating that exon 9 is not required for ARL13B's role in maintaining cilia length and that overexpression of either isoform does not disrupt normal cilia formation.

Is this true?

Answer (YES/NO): NO